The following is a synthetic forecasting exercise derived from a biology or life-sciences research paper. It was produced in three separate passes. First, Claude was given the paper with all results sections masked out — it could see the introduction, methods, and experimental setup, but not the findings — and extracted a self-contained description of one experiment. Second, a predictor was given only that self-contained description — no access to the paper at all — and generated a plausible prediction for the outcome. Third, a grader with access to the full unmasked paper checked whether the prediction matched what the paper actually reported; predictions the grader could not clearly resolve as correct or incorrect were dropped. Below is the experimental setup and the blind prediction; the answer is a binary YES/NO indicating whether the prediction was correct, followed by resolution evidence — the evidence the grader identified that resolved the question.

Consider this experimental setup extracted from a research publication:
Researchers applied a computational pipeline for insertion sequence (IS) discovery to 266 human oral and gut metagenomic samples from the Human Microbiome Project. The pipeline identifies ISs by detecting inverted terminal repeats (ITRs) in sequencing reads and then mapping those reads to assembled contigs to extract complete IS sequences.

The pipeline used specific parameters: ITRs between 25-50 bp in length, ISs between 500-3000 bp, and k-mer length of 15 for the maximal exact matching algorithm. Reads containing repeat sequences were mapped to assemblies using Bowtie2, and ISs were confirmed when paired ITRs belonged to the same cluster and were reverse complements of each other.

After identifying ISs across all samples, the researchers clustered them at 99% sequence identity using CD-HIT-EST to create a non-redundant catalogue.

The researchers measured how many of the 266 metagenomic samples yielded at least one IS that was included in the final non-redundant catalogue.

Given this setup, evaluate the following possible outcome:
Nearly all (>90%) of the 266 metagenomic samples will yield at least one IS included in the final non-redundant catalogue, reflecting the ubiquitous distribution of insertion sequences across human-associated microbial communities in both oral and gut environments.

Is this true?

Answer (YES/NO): YES